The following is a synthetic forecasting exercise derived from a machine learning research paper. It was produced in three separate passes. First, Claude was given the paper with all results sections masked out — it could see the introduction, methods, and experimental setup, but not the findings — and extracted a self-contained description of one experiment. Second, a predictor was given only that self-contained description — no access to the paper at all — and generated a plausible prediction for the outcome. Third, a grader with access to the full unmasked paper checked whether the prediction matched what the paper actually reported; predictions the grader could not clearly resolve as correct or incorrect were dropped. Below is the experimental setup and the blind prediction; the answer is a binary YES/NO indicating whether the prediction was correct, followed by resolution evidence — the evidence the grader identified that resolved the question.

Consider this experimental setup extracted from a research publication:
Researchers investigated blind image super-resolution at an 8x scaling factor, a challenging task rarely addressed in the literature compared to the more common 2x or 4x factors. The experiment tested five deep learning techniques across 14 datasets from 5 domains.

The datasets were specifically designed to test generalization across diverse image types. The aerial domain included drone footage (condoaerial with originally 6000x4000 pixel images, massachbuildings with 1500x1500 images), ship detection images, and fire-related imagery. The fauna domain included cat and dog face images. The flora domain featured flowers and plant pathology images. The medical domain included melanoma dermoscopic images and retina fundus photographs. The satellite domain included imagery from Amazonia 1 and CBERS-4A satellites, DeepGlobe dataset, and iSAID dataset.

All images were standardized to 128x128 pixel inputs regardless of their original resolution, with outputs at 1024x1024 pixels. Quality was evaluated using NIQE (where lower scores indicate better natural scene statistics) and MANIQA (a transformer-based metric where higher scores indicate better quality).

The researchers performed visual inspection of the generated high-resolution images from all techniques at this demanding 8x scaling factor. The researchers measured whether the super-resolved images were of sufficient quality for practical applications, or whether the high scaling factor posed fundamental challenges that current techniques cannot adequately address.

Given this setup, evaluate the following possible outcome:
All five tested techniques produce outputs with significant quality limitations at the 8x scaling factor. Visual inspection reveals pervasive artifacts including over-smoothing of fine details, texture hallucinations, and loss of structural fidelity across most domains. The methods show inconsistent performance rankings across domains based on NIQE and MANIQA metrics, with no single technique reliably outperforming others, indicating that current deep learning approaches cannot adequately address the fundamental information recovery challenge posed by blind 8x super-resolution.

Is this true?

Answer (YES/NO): NO